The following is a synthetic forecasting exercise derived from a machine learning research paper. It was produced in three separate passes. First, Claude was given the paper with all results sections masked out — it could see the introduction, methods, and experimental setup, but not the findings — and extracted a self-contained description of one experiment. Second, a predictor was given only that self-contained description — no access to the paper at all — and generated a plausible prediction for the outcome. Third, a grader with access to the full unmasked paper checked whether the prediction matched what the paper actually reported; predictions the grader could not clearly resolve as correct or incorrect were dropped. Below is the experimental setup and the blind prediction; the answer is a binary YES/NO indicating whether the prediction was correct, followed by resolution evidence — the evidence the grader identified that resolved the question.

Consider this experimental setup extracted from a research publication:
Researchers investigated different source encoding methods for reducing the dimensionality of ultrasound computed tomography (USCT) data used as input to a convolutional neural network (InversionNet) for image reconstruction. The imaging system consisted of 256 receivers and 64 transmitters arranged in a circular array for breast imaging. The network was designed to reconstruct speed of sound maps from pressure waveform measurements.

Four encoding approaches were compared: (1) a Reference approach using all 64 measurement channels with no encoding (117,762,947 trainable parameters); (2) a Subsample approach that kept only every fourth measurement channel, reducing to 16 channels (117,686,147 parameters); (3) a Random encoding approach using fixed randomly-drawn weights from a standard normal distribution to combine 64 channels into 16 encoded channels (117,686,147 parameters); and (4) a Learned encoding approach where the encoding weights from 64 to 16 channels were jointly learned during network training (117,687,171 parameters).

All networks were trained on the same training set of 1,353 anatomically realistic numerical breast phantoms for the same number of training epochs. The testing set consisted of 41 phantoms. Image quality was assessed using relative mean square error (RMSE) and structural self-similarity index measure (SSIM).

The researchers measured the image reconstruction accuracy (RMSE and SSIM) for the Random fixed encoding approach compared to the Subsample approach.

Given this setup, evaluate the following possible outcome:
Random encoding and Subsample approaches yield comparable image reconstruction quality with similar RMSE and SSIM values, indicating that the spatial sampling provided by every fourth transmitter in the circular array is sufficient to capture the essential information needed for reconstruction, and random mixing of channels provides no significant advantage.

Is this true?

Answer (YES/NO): YES